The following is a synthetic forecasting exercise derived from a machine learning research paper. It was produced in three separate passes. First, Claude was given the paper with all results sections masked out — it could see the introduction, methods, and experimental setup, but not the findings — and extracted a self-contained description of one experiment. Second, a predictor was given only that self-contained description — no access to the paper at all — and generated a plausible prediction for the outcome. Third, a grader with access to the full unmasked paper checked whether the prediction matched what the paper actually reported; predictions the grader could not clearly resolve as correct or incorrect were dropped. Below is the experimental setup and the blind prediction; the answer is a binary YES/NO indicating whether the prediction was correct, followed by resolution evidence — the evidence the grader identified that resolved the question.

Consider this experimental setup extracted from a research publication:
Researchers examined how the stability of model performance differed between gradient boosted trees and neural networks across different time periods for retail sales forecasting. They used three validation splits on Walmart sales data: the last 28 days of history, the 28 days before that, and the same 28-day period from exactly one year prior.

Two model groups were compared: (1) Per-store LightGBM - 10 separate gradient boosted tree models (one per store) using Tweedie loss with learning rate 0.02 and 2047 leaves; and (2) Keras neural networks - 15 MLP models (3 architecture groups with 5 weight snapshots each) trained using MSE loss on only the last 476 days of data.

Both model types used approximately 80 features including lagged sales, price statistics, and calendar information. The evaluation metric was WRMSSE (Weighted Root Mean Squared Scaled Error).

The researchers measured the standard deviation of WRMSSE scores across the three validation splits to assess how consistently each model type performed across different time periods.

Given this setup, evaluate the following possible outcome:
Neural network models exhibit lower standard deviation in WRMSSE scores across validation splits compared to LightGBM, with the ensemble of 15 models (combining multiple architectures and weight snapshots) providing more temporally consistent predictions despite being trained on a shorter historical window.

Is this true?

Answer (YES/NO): YES